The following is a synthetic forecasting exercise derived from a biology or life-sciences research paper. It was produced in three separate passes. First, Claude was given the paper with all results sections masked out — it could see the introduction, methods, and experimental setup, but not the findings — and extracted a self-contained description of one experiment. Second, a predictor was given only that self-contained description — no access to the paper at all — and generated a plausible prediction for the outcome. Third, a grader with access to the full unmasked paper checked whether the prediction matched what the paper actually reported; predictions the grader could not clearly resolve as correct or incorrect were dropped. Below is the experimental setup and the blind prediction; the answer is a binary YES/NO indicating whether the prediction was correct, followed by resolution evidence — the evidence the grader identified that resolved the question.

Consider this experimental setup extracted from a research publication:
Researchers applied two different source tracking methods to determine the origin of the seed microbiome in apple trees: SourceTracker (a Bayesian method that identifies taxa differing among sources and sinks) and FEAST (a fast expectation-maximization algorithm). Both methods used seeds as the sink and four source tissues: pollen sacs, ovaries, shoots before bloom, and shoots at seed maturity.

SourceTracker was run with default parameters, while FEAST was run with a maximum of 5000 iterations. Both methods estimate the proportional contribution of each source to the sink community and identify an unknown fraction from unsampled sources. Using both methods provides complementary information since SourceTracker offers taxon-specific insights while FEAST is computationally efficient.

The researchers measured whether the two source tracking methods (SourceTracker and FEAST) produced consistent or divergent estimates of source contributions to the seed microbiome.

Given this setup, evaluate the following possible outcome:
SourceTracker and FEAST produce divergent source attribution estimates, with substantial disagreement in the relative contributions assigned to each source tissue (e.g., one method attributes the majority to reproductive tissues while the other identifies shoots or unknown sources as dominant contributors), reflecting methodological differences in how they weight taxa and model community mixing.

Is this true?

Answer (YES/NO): NO